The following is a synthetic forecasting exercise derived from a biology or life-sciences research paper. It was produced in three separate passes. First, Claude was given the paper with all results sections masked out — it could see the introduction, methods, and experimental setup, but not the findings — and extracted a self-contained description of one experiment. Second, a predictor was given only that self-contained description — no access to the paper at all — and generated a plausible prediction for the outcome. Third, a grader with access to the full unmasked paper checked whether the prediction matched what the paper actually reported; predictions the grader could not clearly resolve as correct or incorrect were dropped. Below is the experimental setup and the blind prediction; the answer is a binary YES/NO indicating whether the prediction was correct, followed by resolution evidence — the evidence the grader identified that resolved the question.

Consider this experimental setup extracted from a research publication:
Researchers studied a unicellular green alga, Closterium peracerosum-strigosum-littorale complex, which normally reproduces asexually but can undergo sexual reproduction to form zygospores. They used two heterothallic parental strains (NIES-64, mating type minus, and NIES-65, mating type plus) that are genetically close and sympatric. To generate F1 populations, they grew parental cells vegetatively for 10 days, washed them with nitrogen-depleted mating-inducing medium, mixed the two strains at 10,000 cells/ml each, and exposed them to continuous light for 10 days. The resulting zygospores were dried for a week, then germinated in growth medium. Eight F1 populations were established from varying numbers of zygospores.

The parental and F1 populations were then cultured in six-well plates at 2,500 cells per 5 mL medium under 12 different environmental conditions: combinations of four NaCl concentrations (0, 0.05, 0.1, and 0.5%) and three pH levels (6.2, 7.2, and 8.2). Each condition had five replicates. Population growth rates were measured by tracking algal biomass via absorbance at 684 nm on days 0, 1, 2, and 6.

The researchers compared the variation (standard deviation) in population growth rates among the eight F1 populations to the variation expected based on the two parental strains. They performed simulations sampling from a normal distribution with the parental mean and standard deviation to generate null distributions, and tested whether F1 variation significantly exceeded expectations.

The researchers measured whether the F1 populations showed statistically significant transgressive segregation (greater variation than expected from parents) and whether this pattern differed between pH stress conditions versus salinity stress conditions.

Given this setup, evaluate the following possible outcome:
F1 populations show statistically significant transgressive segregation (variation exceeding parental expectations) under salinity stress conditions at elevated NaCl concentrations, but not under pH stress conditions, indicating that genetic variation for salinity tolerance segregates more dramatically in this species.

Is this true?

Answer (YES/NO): NO